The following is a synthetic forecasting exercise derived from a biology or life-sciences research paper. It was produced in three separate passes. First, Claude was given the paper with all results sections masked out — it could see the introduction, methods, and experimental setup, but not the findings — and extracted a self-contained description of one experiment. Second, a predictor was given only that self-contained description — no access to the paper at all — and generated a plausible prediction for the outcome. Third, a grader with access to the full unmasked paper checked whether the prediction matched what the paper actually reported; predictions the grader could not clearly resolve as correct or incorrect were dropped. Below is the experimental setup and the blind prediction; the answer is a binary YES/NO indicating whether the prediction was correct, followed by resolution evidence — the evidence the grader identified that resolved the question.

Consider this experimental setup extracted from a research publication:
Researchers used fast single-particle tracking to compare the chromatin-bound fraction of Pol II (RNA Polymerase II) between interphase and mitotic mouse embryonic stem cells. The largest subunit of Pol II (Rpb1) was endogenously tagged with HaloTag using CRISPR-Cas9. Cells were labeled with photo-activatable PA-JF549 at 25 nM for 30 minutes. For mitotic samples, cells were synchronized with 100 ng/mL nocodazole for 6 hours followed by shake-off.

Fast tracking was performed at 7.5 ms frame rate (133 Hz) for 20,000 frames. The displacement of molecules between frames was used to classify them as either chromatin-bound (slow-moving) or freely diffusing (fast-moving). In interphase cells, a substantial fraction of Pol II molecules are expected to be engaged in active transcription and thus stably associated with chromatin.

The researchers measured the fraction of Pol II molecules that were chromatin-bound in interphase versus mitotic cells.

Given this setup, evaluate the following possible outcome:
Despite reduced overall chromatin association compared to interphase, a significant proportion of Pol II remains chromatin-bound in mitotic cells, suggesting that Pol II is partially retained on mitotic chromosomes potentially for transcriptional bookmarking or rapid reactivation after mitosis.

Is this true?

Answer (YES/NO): YES